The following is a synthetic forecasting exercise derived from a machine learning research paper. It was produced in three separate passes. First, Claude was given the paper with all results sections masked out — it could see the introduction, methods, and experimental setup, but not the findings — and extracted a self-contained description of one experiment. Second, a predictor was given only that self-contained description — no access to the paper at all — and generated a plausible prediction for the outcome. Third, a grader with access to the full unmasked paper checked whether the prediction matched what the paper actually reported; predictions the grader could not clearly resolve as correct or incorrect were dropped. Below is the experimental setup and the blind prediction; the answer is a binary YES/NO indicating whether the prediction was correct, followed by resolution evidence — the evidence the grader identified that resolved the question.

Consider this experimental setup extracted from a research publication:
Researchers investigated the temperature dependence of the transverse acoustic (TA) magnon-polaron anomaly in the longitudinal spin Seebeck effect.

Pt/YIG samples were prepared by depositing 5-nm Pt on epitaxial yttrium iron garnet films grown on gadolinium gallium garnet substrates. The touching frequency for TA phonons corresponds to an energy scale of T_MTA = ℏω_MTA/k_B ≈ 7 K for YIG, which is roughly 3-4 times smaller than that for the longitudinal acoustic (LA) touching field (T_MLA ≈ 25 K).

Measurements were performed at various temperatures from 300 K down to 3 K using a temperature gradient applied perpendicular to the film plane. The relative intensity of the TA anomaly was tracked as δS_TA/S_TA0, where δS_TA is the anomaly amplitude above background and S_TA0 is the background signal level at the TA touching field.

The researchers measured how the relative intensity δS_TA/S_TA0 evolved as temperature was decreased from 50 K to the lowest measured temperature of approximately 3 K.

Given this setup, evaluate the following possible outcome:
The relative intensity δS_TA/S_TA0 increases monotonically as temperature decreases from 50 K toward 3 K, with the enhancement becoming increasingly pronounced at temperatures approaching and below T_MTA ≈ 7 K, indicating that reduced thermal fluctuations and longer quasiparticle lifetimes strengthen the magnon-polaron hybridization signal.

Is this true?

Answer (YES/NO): YES